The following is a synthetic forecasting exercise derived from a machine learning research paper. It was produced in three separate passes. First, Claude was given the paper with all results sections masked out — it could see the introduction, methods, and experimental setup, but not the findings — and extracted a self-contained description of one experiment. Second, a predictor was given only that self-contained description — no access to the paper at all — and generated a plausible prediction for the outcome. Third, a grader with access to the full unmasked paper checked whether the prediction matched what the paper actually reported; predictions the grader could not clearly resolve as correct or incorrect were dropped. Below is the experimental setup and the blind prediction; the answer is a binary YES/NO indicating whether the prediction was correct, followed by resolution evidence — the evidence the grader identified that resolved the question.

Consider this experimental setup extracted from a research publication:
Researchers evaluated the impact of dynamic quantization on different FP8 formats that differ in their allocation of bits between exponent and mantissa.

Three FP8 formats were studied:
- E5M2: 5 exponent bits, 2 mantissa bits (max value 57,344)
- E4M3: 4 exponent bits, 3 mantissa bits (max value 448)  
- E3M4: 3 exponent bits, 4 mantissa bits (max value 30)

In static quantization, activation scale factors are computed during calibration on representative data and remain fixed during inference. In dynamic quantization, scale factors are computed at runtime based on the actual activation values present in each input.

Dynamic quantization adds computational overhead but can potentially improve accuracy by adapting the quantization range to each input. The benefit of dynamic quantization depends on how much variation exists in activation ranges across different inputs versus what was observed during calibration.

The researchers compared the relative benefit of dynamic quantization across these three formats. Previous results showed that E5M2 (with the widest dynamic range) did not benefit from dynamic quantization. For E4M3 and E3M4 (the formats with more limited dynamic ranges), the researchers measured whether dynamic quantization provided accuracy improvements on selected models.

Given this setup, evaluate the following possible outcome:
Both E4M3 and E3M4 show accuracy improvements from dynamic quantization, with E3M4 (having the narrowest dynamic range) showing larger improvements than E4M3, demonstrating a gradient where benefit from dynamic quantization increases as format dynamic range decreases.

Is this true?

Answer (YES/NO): NO